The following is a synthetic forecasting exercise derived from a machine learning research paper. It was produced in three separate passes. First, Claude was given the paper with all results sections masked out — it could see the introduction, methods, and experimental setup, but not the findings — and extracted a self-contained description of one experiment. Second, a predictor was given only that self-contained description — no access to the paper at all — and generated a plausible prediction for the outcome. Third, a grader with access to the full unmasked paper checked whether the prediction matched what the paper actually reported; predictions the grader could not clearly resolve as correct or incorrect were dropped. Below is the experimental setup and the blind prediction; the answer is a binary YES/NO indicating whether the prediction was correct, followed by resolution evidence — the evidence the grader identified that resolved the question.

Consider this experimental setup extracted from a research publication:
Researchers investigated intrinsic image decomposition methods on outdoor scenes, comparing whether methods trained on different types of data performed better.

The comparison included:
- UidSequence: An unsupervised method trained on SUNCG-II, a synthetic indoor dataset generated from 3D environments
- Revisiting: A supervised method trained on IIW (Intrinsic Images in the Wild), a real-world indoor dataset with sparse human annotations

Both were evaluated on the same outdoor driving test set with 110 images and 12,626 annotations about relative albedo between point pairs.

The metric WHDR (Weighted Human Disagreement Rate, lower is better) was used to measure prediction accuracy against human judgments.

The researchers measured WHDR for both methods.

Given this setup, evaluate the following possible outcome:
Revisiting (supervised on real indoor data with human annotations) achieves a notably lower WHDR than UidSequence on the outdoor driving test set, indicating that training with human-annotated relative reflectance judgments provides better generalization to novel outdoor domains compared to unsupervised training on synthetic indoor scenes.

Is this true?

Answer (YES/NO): YES